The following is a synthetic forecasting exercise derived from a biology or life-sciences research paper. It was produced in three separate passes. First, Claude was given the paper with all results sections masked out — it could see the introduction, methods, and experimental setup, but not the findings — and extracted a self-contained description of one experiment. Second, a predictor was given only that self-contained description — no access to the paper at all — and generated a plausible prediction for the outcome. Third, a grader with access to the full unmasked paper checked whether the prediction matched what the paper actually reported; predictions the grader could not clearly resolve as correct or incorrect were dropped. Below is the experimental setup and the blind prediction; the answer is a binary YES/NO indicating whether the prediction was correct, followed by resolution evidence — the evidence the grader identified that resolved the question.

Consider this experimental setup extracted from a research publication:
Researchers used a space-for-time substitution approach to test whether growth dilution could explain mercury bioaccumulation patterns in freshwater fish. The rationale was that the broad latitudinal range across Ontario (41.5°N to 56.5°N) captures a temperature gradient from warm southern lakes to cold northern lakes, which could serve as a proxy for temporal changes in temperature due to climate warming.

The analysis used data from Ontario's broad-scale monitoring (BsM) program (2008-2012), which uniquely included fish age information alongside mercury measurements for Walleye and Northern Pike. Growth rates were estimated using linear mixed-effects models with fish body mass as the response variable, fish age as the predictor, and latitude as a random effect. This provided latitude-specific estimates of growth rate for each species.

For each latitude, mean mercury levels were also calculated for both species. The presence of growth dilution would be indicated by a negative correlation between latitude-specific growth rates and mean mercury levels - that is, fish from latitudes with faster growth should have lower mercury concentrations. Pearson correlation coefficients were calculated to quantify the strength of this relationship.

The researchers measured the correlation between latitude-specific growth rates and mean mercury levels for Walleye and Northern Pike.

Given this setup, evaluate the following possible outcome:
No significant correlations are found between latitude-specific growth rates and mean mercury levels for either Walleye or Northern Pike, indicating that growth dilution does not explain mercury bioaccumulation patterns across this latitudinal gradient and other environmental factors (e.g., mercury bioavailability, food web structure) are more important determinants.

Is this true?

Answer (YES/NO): YES